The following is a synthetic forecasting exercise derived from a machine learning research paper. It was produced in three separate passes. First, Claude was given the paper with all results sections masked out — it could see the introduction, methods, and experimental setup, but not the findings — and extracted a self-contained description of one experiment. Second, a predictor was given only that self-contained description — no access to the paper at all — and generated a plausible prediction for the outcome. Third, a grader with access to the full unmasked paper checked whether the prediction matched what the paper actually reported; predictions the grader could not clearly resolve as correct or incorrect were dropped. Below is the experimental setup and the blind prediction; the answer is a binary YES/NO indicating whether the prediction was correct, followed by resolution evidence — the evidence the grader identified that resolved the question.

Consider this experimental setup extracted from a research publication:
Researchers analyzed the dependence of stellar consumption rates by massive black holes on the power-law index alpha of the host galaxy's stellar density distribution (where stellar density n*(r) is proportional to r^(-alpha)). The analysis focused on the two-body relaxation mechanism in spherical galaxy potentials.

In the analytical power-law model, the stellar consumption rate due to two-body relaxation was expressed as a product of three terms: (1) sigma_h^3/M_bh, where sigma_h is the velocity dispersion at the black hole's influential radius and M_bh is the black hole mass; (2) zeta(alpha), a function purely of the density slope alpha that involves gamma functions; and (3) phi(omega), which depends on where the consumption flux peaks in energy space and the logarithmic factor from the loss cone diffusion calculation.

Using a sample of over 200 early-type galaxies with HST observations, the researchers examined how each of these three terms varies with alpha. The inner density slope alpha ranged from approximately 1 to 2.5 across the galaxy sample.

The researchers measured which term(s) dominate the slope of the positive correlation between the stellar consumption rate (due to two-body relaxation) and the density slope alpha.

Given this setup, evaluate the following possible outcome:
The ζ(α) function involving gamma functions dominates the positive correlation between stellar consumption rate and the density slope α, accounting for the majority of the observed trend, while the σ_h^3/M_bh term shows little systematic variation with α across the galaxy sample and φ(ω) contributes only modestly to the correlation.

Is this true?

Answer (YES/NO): NO